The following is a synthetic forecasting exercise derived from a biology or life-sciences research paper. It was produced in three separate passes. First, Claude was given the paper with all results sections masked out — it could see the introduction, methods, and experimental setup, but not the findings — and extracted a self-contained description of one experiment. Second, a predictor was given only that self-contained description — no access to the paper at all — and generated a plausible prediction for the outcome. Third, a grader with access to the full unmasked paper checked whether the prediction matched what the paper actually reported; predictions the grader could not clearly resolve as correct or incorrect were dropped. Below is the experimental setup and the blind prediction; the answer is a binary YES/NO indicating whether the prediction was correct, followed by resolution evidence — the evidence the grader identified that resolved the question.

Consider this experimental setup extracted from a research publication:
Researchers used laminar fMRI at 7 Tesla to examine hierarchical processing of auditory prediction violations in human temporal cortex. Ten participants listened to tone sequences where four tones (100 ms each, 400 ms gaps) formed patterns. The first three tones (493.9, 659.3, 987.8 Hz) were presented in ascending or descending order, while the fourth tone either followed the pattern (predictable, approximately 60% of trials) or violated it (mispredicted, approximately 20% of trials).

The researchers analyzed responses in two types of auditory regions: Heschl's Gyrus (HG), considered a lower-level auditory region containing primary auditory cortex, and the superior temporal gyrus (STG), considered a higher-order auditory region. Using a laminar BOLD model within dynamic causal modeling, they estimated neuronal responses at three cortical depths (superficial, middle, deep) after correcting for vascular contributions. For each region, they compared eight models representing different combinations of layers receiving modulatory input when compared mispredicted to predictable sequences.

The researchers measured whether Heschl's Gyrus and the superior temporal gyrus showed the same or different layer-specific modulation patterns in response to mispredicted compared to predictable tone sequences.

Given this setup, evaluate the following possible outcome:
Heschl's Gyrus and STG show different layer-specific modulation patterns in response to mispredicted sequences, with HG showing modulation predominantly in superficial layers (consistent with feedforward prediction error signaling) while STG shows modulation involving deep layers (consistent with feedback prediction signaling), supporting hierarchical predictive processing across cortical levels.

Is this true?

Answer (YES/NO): NO